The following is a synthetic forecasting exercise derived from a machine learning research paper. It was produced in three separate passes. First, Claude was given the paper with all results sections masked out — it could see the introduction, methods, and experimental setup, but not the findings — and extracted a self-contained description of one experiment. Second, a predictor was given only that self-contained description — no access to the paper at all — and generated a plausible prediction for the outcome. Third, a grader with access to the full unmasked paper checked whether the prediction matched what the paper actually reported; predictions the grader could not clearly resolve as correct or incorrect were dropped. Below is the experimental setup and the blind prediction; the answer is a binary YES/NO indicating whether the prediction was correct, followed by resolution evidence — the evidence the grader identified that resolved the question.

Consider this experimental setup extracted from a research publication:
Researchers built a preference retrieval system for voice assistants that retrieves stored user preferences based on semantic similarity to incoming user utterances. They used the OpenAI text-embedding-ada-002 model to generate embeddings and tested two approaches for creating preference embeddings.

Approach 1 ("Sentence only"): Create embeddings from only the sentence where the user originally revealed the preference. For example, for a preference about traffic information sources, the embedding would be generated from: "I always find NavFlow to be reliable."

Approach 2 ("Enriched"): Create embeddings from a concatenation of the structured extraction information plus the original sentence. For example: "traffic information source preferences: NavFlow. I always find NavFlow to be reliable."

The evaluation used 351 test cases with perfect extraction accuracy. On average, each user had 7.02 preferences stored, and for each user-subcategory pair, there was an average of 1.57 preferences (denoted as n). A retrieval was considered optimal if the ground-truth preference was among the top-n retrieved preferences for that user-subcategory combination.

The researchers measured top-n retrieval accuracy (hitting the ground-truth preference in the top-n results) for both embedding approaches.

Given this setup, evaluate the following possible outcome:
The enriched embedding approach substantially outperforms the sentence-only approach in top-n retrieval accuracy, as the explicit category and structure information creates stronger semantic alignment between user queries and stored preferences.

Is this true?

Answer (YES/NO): YES